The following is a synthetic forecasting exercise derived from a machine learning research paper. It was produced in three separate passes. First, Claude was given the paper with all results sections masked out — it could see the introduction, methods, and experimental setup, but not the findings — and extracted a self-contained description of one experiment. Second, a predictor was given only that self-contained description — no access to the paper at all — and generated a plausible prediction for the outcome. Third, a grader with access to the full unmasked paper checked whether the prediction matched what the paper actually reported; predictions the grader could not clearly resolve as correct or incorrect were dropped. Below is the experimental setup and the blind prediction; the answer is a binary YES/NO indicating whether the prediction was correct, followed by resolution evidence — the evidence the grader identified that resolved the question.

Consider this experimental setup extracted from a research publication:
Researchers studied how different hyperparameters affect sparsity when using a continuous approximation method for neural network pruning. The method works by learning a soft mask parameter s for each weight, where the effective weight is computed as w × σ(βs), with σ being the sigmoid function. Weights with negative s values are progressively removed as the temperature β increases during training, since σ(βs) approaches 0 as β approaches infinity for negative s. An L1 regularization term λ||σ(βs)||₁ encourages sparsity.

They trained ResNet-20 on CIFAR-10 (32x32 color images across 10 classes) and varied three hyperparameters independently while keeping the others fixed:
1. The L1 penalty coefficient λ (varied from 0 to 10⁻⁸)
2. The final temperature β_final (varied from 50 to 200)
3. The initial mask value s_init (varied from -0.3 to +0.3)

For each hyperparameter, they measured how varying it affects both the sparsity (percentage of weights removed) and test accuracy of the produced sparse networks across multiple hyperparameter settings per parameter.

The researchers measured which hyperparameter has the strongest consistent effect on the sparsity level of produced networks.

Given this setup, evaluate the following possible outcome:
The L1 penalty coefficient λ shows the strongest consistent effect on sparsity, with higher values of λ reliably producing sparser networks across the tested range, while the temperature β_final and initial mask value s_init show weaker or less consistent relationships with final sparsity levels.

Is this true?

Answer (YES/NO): NO